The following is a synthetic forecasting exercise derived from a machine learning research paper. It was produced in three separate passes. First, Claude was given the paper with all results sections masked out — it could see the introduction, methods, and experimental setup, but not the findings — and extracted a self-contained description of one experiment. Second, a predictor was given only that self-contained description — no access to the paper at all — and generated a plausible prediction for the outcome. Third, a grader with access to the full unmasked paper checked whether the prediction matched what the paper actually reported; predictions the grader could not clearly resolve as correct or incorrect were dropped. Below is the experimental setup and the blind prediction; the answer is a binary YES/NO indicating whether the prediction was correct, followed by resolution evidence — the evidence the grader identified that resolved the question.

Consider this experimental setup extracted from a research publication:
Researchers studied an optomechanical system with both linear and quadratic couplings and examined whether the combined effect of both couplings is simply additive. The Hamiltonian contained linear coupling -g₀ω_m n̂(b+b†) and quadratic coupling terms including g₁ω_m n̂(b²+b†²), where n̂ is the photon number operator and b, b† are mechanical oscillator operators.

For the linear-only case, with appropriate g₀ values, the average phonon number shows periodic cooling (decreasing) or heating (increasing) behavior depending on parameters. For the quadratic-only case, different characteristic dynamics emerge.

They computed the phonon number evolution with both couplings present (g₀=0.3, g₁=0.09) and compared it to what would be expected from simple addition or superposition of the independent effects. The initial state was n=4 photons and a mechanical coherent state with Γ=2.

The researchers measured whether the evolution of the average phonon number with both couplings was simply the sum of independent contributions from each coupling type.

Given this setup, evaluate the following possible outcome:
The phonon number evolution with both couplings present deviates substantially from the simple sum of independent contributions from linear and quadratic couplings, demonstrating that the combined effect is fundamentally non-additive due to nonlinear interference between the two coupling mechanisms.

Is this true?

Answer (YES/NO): YES